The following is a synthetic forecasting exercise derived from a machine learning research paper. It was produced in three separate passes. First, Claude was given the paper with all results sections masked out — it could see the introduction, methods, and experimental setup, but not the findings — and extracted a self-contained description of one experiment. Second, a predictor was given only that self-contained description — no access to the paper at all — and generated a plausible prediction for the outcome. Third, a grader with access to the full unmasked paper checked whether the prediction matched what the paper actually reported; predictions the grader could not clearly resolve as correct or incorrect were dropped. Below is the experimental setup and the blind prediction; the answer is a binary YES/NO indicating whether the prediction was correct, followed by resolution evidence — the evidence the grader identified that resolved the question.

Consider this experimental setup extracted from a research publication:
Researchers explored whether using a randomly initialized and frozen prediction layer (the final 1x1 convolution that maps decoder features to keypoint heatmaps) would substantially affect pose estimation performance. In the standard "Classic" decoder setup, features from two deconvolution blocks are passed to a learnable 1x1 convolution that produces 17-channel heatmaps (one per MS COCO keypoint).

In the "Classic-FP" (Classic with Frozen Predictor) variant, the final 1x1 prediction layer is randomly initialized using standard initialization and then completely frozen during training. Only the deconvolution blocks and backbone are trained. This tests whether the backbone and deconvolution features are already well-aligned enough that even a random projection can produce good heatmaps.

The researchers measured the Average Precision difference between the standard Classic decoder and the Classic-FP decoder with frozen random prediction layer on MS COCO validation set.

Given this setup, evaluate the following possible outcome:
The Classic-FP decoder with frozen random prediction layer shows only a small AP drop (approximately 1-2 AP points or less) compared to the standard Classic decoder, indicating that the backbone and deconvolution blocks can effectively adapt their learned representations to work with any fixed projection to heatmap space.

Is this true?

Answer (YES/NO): YES